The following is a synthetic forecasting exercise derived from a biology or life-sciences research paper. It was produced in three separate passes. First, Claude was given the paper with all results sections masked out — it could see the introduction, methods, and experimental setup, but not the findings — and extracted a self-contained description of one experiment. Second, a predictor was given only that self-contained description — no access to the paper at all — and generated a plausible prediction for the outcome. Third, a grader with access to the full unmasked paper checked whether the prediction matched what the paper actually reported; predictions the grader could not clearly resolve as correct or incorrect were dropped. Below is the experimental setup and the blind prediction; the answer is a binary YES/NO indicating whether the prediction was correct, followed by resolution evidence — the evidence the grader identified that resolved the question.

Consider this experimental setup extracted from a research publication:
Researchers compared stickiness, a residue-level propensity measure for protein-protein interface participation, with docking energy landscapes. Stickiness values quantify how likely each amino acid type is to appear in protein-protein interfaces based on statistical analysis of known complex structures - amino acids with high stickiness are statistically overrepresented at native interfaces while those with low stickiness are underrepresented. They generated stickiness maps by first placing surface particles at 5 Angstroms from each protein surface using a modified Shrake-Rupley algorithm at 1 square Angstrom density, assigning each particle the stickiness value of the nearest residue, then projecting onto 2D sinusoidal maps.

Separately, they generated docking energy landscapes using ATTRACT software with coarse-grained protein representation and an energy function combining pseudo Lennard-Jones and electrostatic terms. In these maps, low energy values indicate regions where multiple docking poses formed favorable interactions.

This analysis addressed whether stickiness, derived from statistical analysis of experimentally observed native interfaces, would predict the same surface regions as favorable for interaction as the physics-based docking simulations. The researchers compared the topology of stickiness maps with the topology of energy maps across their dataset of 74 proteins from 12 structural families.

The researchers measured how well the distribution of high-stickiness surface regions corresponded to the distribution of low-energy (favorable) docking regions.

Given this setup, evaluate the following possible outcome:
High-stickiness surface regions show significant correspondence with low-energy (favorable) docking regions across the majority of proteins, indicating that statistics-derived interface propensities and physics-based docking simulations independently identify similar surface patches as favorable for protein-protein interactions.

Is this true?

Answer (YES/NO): YES